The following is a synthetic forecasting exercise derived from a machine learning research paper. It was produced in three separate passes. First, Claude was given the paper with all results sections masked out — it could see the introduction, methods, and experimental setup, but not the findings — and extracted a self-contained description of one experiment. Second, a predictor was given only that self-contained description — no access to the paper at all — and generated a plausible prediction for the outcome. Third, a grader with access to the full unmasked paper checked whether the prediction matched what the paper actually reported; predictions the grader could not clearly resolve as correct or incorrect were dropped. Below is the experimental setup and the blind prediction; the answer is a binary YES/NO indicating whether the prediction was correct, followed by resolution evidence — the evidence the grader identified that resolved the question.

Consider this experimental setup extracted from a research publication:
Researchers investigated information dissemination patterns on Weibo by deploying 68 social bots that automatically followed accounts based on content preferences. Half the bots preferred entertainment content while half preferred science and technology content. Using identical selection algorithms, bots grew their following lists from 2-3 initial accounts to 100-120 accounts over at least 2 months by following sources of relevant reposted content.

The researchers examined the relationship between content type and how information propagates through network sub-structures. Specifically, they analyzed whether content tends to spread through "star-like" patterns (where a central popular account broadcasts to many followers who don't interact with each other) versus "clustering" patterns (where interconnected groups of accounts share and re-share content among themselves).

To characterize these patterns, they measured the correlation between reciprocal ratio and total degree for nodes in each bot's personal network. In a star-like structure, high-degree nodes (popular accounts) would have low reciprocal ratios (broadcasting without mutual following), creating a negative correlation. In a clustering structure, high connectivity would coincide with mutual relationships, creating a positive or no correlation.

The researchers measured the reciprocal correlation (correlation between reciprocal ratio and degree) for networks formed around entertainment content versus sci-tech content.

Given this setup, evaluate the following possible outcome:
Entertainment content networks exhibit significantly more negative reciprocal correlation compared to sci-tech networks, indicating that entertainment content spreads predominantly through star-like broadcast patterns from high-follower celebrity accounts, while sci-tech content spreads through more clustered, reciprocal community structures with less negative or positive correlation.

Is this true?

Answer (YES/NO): YES